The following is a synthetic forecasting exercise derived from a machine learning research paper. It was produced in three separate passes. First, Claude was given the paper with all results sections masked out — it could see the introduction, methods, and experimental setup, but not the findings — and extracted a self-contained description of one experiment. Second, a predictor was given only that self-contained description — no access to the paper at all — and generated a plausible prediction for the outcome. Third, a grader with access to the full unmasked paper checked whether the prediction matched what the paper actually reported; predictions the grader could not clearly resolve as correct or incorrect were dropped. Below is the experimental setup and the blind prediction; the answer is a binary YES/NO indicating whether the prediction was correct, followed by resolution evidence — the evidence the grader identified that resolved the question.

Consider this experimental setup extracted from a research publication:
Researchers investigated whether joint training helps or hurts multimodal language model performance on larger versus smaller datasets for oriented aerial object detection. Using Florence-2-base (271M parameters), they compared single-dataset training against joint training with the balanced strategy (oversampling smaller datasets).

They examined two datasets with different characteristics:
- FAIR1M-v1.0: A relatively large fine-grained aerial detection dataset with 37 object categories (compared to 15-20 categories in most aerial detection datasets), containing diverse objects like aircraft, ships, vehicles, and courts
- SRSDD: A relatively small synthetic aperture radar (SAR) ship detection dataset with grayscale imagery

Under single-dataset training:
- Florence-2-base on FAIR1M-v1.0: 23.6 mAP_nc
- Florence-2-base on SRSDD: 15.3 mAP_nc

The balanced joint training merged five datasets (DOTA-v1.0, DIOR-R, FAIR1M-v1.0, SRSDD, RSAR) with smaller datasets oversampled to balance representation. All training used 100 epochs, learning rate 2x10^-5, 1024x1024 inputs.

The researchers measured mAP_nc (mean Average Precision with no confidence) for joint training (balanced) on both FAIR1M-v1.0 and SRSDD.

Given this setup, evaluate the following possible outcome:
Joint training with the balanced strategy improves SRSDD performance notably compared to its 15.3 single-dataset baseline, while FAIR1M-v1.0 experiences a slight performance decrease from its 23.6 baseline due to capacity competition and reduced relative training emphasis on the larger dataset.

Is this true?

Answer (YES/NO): YES